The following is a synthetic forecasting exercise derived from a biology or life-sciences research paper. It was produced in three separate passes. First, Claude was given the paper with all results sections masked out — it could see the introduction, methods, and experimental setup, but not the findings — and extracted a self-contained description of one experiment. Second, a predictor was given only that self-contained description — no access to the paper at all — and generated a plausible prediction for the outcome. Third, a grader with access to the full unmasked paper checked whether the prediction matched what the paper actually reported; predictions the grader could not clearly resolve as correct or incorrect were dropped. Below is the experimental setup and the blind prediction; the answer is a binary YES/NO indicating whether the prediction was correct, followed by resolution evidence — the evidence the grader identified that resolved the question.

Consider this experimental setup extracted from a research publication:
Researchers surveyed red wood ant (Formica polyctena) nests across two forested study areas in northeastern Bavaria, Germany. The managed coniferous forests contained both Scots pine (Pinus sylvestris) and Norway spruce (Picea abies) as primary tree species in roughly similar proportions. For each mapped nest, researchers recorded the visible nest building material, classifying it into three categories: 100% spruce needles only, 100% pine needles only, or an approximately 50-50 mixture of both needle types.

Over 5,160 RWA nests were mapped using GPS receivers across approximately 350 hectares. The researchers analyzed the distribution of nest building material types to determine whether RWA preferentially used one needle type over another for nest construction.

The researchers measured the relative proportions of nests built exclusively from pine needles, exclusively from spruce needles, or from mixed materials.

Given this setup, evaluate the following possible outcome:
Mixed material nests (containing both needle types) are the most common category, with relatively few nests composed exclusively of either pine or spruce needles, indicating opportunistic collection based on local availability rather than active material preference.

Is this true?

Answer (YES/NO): NO